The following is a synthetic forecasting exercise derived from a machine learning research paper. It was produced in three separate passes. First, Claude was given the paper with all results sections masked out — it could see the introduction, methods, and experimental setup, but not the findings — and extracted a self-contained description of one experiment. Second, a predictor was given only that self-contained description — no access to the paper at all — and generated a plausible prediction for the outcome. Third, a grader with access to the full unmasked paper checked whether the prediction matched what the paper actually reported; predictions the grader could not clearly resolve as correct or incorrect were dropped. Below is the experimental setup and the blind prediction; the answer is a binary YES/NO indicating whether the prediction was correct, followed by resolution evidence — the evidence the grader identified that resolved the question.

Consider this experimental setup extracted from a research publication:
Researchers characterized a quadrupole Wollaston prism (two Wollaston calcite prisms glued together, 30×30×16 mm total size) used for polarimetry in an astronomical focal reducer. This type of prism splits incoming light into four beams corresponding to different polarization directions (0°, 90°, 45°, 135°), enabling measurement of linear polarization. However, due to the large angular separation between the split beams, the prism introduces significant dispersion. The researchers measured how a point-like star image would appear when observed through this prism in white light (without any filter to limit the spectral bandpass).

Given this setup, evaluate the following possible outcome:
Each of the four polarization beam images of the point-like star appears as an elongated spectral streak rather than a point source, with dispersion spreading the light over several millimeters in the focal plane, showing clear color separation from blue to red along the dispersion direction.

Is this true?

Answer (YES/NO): YES